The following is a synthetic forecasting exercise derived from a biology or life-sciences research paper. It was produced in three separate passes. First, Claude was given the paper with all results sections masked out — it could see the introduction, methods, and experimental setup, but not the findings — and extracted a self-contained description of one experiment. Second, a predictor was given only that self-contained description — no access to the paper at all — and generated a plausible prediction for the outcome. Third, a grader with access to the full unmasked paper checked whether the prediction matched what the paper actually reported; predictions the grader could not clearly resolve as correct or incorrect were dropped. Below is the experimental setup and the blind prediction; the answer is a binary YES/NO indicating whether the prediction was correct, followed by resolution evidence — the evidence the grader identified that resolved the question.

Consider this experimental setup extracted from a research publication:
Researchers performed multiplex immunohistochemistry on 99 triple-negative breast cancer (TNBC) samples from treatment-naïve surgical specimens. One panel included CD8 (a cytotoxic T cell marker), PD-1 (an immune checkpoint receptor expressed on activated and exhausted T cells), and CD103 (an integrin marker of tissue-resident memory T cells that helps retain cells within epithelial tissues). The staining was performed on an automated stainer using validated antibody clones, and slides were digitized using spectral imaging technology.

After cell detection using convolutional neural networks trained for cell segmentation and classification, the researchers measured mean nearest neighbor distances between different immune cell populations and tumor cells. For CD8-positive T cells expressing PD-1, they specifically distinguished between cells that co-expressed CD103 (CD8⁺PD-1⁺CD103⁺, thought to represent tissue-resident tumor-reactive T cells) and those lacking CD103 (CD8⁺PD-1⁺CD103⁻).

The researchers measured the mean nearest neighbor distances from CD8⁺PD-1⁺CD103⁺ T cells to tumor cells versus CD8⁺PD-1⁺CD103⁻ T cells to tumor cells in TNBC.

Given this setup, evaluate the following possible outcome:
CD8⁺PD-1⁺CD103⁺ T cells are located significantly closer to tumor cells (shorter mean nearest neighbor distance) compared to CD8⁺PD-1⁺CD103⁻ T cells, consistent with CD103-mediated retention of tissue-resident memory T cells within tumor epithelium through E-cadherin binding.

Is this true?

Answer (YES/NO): YES